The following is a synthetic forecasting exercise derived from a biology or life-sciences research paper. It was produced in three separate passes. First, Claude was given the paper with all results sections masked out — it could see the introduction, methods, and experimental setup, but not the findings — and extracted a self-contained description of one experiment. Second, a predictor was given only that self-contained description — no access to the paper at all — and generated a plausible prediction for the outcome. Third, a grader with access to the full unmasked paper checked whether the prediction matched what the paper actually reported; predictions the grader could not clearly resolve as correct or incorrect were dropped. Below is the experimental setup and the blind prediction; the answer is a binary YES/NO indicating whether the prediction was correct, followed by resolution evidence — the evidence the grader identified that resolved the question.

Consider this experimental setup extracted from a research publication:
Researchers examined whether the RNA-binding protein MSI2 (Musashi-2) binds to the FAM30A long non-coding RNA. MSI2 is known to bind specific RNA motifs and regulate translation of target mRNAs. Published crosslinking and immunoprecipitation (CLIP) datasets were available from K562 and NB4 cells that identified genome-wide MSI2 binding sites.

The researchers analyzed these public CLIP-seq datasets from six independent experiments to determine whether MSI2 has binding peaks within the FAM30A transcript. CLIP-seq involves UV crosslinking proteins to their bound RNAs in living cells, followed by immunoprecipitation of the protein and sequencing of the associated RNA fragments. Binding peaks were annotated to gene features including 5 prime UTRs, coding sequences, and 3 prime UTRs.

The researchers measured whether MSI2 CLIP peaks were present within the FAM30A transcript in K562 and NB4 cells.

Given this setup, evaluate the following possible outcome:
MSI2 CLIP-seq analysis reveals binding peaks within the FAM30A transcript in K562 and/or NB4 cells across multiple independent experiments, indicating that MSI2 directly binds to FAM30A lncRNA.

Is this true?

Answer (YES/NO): YES